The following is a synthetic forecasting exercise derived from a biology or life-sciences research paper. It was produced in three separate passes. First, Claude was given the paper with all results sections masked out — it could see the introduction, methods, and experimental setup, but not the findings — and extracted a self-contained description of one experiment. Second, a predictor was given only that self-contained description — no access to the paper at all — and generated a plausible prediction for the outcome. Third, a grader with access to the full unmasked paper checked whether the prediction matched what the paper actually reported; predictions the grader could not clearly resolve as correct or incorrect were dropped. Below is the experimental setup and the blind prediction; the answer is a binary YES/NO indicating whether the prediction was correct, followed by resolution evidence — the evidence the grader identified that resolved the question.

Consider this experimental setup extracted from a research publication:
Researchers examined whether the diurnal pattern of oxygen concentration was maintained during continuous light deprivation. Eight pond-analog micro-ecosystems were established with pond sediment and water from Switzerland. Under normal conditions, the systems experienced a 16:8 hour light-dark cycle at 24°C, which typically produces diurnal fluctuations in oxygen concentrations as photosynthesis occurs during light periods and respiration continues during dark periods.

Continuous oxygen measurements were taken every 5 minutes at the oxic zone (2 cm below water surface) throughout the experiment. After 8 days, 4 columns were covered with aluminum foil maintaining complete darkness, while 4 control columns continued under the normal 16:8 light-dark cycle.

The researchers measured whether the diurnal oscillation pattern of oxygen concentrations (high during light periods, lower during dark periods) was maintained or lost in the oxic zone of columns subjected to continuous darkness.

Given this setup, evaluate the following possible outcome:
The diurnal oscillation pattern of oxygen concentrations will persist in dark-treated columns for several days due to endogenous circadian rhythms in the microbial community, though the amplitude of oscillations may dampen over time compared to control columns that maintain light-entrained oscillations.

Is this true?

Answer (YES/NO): NO